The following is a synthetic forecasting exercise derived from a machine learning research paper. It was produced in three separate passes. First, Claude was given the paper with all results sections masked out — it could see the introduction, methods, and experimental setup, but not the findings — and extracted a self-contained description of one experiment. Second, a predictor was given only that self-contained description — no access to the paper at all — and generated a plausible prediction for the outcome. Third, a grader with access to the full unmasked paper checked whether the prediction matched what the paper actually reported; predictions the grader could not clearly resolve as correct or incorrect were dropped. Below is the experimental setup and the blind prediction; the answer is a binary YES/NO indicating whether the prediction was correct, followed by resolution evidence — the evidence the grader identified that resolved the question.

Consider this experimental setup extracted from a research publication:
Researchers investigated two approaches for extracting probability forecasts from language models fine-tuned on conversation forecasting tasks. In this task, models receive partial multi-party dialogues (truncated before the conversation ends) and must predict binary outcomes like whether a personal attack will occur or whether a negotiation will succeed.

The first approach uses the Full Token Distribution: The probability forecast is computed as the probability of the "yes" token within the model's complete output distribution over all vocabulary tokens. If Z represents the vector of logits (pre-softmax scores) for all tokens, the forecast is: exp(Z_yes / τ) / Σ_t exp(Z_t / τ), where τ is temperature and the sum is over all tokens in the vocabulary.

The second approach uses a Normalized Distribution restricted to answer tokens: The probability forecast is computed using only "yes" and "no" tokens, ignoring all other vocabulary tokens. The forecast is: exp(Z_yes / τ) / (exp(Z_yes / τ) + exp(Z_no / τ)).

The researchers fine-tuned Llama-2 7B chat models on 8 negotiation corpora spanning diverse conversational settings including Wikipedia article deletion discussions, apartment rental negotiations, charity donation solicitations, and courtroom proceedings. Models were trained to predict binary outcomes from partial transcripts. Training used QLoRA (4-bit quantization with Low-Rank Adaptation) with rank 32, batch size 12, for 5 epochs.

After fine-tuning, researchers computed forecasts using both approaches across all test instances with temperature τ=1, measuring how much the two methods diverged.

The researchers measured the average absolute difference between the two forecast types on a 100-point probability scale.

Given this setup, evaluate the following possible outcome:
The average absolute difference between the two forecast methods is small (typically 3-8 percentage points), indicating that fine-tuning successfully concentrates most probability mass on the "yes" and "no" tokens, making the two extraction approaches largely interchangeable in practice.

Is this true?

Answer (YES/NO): NO